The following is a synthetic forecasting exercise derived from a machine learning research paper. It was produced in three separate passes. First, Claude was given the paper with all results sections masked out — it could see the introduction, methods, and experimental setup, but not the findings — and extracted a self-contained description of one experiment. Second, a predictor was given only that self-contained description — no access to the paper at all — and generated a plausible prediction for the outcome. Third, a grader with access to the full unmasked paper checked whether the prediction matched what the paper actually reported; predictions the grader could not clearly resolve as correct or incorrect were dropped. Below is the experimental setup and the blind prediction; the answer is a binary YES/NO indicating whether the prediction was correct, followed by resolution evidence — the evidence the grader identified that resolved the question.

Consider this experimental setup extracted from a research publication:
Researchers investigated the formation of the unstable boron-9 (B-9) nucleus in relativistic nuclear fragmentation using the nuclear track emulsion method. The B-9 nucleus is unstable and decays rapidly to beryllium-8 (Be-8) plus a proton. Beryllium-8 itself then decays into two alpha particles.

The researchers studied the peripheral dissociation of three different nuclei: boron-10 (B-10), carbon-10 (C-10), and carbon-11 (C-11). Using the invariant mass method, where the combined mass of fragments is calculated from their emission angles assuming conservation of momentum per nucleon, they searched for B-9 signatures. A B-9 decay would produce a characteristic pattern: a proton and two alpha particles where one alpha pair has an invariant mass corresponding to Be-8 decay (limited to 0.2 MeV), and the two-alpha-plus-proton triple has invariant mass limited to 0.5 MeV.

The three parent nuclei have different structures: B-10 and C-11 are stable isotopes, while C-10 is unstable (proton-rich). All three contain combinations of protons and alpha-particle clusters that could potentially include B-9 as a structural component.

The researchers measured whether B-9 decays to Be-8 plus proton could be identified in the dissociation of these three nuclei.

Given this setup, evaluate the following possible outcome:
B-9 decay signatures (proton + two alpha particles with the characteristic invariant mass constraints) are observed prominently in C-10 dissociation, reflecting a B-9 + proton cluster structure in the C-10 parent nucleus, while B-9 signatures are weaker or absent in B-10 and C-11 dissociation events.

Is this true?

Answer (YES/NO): YES